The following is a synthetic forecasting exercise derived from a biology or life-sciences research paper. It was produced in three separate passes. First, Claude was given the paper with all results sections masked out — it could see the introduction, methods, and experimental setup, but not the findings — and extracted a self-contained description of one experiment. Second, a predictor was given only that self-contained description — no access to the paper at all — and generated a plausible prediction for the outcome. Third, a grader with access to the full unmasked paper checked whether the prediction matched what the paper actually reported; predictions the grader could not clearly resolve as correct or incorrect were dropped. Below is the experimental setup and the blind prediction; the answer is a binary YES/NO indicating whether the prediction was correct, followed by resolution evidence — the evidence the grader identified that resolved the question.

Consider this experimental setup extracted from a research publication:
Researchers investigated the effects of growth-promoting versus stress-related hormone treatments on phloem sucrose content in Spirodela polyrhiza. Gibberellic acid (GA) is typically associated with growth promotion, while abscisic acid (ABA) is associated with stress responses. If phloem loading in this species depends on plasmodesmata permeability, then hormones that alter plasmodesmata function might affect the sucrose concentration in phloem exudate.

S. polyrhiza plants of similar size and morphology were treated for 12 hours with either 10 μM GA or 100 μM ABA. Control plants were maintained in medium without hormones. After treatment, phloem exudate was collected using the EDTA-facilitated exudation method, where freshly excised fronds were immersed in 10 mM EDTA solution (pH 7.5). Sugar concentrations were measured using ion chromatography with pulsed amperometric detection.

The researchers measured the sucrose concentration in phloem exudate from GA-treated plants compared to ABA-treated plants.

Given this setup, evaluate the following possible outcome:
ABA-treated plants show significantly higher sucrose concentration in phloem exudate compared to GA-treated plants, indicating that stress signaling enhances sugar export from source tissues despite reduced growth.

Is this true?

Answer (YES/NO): NO